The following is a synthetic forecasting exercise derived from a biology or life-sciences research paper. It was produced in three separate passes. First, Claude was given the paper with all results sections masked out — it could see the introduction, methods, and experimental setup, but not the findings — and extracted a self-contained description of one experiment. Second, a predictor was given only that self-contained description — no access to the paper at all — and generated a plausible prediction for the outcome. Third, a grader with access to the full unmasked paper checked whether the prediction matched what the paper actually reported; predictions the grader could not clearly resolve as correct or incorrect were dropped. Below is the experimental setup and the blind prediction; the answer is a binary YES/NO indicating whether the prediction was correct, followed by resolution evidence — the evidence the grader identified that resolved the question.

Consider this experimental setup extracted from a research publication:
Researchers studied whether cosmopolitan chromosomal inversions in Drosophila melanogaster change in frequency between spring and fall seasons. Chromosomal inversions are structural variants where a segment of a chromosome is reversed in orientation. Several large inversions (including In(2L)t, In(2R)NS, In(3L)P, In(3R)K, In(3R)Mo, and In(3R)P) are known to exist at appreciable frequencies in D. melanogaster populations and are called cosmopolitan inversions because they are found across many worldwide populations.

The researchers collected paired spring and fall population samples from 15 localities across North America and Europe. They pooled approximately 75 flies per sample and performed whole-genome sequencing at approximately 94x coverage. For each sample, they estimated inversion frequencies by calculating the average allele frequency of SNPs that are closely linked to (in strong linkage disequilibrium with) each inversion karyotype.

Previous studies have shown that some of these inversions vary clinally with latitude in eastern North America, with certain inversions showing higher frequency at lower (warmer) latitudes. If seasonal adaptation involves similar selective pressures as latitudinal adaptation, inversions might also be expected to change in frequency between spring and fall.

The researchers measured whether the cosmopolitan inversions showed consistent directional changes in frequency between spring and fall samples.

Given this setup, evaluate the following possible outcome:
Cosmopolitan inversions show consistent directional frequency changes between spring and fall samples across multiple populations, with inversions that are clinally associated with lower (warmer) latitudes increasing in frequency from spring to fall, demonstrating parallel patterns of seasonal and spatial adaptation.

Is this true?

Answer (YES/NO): NO